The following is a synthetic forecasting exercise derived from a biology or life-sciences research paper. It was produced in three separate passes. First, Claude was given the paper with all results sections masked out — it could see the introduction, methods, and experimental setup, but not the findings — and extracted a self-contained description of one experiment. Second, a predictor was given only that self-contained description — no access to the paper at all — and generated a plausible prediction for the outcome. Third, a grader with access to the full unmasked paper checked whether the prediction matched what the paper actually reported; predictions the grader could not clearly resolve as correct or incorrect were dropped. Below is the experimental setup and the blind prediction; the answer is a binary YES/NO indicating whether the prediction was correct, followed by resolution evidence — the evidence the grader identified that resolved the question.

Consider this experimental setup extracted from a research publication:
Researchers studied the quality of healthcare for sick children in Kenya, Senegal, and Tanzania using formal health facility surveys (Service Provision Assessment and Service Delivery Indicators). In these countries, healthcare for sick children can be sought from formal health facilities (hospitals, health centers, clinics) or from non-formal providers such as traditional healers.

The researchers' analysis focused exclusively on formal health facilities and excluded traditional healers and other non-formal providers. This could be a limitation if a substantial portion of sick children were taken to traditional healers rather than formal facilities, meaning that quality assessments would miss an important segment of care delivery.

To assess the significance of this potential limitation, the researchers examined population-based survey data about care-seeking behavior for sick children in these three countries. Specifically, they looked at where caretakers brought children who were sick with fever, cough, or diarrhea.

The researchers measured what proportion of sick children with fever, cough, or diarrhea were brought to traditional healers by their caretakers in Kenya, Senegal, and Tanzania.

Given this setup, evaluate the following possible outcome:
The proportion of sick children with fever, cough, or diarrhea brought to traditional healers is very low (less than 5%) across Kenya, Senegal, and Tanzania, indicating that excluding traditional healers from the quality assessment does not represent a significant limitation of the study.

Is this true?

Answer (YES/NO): YES